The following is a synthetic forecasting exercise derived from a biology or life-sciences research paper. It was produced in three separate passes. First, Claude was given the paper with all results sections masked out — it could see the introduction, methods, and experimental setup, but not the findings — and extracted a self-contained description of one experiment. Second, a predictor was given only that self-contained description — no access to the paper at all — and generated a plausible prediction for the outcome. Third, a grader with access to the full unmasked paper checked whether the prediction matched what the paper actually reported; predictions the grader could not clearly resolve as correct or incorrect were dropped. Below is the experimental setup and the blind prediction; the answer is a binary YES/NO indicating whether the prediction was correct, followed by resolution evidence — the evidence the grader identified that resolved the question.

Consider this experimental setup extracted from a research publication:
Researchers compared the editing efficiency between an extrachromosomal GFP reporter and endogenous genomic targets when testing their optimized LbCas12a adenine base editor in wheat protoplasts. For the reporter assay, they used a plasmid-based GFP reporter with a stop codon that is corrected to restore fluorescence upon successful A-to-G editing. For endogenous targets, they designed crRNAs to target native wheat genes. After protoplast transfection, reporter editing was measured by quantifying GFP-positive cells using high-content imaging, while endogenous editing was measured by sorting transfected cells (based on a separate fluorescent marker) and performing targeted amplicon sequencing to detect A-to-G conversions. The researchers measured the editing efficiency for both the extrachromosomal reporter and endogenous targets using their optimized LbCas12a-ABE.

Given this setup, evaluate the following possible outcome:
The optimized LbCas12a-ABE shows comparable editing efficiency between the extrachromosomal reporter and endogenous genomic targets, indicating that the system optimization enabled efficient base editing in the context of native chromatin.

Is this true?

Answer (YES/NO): NO